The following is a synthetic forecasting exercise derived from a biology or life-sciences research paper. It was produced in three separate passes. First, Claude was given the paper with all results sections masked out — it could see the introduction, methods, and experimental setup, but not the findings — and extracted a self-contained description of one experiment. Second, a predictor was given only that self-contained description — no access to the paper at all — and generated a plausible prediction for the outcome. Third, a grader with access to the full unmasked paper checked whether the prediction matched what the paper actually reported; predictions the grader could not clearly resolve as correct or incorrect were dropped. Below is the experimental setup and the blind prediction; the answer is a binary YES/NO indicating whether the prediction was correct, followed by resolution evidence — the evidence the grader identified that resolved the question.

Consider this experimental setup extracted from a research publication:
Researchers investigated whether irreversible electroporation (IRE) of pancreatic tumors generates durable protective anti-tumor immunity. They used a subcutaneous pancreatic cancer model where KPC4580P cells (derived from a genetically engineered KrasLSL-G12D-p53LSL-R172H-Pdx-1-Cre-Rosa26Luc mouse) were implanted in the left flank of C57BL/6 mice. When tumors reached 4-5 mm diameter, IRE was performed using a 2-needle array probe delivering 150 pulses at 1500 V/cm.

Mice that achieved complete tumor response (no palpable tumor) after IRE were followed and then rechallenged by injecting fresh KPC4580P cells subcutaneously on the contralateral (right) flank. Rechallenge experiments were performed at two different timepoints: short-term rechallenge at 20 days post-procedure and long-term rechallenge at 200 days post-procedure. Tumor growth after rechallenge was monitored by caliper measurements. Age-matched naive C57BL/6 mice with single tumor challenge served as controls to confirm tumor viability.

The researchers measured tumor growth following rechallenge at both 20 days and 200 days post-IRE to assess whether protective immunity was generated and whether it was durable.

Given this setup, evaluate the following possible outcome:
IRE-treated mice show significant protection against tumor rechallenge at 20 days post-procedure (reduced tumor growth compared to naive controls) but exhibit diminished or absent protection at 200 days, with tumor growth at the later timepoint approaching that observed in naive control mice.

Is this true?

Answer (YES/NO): NO